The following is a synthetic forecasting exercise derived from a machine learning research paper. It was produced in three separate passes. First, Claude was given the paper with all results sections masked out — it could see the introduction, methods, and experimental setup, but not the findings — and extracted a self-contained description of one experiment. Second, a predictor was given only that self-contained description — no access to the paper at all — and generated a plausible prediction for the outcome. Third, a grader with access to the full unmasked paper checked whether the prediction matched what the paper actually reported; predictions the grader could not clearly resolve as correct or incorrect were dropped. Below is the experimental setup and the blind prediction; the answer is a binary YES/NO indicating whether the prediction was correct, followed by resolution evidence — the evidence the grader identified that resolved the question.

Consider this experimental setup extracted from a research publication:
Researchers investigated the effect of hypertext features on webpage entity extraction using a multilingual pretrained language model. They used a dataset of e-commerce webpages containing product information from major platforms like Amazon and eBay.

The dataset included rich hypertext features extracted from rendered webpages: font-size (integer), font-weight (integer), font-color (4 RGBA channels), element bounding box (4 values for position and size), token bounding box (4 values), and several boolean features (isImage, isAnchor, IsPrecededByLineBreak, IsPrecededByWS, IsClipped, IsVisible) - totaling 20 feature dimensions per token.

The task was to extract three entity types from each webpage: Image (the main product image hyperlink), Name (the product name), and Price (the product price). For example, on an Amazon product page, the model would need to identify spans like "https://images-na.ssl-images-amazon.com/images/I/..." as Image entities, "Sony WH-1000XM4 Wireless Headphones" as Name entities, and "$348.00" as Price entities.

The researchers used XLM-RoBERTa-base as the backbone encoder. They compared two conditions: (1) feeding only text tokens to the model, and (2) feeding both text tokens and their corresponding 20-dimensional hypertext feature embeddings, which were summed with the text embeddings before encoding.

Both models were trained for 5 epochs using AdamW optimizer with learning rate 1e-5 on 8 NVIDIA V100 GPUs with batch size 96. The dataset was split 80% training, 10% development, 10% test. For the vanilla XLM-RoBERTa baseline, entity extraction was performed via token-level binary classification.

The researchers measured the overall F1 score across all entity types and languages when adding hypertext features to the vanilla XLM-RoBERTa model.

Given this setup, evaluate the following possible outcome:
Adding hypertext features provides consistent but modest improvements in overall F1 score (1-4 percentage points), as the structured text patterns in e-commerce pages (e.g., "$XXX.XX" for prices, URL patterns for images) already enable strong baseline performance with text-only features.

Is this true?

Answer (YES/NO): NO